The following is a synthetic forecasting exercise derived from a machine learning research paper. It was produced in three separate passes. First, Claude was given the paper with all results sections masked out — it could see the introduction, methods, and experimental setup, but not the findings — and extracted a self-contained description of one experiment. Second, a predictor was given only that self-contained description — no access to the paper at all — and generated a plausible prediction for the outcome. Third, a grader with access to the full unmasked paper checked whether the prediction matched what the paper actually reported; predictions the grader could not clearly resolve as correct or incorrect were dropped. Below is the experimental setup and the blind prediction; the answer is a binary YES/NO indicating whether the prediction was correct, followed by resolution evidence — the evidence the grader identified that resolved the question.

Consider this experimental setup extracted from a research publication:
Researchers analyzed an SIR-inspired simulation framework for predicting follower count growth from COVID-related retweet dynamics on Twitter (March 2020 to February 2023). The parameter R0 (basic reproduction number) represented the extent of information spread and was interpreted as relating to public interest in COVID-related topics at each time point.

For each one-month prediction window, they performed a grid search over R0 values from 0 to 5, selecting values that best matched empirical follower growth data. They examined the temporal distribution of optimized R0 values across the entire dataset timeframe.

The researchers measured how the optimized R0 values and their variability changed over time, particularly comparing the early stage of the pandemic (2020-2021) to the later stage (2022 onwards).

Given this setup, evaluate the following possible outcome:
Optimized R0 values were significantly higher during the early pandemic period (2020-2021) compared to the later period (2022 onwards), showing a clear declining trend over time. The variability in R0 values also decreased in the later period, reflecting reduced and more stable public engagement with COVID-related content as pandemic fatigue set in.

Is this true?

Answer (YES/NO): NO